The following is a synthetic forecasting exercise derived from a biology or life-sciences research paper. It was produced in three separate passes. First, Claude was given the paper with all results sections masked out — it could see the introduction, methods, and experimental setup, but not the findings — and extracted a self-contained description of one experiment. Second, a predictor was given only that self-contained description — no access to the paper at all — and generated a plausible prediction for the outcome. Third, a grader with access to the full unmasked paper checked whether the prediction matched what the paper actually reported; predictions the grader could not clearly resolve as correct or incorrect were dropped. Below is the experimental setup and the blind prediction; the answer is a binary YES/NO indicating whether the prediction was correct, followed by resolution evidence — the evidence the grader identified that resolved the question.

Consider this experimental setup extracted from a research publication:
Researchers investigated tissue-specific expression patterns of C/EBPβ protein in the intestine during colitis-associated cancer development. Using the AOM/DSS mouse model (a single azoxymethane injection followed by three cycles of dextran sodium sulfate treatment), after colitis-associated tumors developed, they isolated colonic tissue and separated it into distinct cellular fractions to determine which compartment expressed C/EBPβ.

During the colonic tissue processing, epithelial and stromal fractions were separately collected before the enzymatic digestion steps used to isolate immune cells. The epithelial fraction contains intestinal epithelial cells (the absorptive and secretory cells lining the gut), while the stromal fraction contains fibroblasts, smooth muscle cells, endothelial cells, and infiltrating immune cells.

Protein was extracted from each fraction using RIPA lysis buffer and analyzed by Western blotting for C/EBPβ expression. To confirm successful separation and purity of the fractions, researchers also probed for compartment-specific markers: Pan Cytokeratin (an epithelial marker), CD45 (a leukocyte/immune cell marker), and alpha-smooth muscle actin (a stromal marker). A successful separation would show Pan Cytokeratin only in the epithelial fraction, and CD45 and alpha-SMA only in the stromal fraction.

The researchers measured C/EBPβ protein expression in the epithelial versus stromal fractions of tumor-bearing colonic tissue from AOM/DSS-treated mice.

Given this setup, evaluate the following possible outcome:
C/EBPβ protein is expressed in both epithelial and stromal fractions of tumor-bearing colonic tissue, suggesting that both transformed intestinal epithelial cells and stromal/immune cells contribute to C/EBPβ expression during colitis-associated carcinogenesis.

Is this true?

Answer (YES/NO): NO